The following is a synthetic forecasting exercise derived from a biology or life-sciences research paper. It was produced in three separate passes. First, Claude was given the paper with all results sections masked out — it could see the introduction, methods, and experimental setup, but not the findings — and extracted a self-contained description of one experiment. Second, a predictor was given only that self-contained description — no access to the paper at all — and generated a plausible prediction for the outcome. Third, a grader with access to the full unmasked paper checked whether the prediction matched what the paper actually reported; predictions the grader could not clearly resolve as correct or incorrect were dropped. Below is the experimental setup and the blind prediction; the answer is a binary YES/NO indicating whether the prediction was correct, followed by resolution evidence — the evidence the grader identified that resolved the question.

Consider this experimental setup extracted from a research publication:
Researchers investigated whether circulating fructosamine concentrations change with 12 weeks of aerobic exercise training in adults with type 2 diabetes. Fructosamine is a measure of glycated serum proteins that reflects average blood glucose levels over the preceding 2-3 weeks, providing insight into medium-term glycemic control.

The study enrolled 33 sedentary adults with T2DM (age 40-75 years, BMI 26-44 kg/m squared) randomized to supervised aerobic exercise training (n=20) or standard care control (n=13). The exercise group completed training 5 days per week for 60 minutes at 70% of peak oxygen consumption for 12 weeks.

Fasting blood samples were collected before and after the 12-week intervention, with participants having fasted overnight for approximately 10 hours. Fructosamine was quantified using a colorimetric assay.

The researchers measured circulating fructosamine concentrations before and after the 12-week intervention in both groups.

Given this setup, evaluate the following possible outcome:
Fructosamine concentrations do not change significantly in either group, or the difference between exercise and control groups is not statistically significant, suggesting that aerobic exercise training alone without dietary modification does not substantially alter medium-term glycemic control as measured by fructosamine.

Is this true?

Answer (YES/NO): NO